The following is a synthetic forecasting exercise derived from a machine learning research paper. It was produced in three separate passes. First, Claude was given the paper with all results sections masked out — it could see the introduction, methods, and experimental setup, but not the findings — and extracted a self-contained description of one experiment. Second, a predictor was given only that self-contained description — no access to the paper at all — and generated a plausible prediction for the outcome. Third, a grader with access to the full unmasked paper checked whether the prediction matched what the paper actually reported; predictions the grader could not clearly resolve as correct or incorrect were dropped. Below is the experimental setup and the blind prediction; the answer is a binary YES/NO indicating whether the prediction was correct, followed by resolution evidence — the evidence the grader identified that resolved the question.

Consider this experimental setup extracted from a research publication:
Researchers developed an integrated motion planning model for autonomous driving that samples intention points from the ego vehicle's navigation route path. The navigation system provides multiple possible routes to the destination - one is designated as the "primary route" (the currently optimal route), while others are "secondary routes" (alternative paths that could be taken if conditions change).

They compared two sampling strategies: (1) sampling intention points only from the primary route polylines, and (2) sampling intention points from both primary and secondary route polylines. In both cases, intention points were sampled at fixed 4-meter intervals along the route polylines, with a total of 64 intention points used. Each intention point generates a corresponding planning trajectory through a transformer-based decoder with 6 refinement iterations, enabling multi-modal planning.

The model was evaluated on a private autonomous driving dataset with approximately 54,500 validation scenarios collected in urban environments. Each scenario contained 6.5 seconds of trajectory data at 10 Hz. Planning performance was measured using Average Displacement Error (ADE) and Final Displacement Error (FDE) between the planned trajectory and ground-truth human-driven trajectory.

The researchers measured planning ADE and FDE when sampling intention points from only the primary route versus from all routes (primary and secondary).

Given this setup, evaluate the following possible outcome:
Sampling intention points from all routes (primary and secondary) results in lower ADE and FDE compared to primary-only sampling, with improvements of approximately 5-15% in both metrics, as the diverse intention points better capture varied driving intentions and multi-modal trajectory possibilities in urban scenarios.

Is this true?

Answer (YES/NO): NO